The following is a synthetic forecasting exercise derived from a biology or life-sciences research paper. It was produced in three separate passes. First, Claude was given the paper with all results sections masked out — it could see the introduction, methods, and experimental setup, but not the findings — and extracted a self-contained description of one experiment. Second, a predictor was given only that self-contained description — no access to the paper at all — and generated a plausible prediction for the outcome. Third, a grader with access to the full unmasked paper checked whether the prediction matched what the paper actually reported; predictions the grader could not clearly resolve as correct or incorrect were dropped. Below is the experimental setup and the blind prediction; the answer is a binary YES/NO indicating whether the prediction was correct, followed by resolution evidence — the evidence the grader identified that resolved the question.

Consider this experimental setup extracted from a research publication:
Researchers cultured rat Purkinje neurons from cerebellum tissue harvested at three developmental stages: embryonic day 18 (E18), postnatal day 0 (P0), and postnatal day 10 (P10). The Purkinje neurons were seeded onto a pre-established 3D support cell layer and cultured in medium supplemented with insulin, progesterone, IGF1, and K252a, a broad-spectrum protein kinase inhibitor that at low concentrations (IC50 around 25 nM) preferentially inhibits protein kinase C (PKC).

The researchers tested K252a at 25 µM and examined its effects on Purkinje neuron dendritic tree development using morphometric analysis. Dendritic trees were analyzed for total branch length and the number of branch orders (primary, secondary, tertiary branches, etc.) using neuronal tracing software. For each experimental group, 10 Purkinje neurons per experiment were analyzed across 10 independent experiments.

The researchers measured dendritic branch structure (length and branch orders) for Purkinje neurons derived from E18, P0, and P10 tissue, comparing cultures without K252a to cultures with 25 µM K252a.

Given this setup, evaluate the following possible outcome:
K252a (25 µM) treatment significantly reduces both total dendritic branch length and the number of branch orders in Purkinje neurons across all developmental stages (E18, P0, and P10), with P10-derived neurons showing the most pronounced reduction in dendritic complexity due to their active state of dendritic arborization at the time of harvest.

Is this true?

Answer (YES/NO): NO